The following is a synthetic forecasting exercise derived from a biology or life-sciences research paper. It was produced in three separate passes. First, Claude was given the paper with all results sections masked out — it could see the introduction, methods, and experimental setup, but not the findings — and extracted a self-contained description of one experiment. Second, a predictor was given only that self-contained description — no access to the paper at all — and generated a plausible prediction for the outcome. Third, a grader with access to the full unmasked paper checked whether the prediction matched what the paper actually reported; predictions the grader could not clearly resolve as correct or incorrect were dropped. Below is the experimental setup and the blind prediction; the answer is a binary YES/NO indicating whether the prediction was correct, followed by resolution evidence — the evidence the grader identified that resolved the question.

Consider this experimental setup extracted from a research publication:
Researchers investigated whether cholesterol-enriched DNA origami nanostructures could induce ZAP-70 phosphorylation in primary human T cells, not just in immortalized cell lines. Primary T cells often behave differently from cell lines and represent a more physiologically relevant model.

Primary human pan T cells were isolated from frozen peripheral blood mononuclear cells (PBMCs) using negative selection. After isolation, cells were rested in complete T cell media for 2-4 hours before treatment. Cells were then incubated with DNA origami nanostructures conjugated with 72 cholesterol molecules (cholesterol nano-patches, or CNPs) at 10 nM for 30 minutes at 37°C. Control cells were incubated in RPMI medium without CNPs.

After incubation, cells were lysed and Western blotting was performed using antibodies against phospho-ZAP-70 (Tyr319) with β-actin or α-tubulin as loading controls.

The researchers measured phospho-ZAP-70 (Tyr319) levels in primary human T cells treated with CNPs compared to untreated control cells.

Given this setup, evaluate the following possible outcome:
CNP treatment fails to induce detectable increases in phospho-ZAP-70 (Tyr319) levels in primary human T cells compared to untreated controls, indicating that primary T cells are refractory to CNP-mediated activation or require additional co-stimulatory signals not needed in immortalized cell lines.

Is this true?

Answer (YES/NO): NO